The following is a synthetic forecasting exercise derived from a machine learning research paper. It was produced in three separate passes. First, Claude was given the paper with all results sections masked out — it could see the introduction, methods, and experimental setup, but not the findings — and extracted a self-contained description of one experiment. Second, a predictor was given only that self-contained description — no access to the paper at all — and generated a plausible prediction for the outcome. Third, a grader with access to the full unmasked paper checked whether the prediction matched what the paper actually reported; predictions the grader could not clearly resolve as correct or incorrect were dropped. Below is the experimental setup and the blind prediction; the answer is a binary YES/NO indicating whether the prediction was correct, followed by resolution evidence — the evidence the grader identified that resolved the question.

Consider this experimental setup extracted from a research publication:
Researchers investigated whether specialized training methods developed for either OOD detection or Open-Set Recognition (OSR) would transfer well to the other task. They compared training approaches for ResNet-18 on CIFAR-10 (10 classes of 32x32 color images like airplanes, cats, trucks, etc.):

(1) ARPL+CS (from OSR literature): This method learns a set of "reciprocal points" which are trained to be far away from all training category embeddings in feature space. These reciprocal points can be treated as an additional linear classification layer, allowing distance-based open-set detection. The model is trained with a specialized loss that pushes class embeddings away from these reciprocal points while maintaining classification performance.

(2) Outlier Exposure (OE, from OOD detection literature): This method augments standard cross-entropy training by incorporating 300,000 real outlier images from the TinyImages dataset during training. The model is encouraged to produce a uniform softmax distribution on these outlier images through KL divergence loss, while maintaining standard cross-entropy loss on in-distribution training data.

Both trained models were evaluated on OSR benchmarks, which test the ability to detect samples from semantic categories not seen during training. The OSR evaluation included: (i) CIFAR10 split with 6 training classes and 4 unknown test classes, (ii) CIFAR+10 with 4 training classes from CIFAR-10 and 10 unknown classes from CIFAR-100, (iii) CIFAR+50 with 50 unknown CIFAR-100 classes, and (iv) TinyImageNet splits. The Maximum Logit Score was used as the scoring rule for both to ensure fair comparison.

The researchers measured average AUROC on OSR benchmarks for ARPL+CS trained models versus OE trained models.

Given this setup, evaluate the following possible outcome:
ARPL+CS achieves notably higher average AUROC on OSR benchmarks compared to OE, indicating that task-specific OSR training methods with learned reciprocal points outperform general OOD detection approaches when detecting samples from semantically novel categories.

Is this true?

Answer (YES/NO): NO